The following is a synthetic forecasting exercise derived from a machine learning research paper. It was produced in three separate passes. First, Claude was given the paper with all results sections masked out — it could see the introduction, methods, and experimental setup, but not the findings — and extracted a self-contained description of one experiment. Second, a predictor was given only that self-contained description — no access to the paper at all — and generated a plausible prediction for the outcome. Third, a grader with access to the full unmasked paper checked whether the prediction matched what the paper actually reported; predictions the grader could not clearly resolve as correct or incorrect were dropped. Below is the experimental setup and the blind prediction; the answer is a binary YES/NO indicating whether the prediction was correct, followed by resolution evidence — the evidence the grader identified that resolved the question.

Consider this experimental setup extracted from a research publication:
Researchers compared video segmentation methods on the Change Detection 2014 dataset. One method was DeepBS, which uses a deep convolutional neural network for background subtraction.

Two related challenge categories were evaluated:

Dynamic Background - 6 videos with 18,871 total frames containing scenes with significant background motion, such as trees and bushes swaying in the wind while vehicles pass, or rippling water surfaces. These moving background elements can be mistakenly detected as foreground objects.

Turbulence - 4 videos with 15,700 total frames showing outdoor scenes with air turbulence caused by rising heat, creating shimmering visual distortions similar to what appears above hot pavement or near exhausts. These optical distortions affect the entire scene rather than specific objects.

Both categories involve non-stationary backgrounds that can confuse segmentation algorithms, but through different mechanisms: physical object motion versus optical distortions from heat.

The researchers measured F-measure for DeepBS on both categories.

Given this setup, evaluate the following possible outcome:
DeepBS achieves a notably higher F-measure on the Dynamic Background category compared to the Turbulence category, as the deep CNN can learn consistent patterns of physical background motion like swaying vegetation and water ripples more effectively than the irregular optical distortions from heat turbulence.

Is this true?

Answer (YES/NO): NO